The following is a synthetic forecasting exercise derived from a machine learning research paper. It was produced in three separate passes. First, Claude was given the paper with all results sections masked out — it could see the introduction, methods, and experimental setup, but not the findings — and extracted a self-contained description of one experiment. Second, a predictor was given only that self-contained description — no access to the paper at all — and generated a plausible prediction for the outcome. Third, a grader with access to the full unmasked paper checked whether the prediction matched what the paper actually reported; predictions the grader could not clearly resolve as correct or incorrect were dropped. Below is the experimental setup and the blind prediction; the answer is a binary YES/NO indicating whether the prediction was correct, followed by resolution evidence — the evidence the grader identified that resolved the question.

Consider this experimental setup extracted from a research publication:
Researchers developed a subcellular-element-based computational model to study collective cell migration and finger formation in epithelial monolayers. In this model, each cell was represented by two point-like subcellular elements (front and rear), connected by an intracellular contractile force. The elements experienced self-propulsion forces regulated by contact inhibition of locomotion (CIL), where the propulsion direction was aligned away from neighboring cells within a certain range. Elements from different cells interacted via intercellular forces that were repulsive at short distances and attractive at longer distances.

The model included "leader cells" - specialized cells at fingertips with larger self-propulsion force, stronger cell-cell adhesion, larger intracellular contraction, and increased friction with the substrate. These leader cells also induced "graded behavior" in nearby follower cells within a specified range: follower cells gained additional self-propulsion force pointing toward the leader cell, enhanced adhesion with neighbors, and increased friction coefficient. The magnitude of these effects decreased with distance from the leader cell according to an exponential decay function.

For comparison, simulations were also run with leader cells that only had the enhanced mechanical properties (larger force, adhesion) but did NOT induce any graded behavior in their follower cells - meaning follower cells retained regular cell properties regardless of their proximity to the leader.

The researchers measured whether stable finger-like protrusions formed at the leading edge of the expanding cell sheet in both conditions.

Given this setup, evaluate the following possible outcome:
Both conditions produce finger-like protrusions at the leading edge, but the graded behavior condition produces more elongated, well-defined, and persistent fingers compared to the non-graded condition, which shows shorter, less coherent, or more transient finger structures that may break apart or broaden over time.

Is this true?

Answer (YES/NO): NO